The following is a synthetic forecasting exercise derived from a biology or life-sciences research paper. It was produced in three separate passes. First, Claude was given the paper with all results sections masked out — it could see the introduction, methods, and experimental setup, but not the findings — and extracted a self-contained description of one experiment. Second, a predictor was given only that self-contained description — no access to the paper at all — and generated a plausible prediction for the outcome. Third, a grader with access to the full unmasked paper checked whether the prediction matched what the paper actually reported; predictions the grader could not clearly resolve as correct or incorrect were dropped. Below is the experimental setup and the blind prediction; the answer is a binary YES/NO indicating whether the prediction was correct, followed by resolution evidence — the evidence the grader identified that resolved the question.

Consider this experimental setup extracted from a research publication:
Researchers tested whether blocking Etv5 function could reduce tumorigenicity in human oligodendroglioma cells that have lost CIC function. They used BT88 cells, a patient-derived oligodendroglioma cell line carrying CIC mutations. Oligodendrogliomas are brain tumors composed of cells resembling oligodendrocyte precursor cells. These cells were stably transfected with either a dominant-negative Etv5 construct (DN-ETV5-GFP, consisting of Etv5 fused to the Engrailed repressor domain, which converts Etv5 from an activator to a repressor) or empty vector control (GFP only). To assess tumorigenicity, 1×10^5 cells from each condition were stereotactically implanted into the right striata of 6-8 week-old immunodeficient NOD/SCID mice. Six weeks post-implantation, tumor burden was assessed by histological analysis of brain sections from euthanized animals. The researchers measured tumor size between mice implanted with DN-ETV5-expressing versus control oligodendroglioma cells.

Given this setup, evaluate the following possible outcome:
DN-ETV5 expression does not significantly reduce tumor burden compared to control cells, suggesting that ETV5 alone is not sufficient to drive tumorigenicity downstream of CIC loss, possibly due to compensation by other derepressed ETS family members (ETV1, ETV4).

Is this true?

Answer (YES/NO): NO